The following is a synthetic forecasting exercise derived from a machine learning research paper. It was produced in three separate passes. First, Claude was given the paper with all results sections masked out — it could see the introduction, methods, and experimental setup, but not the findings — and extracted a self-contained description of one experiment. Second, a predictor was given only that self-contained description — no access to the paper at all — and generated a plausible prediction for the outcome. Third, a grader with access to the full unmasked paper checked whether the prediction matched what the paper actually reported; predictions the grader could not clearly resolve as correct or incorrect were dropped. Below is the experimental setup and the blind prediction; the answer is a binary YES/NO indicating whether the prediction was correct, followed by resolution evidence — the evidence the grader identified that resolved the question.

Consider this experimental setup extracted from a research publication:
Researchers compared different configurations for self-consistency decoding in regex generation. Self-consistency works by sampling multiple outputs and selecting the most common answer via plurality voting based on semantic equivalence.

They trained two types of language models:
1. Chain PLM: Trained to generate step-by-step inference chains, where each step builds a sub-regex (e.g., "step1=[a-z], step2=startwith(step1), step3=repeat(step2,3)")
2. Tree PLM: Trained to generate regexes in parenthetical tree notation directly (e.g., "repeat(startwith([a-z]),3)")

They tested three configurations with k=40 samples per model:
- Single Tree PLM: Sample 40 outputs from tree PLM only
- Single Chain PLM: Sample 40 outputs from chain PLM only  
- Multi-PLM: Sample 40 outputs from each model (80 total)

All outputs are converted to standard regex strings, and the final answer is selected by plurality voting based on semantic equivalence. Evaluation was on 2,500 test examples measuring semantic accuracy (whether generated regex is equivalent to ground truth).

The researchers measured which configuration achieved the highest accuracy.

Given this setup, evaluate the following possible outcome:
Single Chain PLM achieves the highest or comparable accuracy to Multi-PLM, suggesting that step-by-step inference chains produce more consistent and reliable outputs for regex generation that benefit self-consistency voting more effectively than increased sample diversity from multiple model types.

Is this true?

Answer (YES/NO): NO